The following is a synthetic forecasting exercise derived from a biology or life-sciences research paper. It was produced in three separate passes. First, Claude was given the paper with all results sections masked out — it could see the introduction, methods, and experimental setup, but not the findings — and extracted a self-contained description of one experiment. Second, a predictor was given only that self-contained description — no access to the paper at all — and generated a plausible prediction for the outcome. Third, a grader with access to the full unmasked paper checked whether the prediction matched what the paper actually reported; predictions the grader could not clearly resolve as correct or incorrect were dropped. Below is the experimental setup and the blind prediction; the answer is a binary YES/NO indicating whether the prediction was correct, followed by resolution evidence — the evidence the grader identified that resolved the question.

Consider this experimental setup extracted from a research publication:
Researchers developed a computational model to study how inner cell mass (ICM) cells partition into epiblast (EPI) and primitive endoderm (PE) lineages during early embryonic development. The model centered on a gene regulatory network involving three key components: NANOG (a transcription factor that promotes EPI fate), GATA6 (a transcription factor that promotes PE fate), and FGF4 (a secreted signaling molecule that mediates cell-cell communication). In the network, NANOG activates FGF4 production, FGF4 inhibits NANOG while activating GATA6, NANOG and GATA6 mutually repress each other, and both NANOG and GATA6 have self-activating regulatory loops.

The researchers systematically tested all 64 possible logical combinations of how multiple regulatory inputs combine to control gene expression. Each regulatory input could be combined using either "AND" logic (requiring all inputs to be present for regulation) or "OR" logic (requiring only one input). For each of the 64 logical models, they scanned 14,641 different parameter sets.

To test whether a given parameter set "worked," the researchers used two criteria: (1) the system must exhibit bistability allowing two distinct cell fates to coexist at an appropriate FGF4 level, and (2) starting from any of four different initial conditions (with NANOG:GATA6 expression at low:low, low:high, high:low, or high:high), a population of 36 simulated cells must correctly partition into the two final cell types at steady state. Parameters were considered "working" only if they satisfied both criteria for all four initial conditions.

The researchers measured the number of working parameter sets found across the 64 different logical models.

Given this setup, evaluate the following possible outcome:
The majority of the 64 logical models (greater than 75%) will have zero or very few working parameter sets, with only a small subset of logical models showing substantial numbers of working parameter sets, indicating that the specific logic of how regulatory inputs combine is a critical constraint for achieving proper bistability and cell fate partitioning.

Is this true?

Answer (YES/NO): NO